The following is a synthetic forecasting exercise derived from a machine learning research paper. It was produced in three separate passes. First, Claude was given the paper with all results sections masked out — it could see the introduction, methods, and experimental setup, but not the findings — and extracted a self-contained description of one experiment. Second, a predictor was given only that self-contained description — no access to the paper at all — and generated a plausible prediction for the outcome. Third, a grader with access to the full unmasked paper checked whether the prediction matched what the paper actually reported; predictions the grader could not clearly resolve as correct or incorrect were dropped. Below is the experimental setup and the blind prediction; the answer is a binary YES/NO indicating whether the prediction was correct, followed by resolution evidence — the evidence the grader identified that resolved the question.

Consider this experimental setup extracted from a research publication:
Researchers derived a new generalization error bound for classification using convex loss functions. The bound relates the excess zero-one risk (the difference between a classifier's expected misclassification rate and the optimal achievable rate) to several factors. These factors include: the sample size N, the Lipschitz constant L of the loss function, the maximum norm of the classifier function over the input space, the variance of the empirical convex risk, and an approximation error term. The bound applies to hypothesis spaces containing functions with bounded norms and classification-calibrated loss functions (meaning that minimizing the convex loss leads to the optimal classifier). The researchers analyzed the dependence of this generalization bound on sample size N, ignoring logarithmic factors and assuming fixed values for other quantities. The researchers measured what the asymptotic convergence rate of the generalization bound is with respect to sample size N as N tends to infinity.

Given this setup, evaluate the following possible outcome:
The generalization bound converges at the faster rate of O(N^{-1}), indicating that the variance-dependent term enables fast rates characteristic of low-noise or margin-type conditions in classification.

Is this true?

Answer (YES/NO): NO